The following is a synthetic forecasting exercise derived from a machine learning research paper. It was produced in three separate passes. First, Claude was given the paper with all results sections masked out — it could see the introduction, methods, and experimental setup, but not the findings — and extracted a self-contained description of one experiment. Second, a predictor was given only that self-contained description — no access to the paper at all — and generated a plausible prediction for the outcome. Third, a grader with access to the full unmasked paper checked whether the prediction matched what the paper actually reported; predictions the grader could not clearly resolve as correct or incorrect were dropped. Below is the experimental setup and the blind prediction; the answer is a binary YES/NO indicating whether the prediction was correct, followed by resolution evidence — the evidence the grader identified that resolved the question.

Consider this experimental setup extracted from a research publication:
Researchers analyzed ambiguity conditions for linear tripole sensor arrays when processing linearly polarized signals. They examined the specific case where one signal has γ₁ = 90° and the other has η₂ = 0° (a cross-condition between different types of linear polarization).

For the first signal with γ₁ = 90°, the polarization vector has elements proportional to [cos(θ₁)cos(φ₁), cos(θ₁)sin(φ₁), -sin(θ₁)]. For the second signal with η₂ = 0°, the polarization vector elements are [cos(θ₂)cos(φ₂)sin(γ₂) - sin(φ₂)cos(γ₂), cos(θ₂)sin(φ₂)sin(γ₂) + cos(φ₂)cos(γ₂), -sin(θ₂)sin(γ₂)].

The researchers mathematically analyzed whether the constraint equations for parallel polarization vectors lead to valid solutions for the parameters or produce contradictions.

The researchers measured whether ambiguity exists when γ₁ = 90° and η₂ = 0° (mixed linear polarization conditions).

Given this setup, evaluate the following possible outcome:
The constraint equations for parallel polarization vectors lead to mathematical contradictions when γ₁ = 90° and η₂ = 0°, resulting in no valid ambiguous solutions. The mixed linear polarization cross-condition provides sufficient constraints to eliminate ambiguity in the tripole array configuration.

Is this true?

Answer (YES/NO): YES